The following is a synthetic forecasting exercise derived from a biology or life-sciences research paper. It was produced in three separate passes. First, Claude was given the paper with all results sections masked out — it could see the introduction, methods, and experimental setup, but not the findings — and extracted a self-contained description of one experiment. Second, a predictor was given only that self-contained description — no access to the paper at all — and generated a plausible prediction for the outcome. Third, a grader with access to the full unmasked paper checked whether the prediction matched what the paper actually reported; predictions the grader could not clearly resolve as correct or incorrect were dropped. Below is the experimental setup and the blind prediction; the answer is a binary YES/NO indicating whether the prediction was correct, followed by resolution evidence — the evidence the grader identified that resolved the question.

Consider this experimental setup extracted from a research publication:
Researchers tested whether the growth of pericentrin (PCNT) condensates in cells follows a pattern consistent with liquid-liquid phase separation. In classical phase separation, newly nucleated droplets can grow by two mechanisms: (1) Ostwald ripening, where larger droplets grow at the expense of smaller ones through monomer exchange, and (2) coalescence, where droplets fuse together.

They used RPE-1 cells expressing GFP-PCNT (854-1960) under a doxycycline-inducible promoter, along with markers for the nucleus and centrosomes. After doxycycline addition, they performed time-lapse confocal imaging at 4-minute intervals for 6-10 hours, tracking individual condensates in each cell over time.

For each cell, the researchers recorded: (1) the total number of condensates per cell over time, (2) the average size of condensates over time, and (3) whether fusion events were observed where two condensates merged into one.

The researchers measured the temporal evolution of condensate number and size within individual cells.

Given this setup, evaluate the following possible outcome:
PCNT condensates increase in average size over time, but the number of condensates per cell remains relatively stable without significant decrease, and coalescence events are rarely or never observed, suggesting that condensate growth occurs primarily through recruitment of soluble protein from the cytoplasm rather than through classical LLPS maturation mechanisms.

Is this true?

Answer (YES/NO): NO